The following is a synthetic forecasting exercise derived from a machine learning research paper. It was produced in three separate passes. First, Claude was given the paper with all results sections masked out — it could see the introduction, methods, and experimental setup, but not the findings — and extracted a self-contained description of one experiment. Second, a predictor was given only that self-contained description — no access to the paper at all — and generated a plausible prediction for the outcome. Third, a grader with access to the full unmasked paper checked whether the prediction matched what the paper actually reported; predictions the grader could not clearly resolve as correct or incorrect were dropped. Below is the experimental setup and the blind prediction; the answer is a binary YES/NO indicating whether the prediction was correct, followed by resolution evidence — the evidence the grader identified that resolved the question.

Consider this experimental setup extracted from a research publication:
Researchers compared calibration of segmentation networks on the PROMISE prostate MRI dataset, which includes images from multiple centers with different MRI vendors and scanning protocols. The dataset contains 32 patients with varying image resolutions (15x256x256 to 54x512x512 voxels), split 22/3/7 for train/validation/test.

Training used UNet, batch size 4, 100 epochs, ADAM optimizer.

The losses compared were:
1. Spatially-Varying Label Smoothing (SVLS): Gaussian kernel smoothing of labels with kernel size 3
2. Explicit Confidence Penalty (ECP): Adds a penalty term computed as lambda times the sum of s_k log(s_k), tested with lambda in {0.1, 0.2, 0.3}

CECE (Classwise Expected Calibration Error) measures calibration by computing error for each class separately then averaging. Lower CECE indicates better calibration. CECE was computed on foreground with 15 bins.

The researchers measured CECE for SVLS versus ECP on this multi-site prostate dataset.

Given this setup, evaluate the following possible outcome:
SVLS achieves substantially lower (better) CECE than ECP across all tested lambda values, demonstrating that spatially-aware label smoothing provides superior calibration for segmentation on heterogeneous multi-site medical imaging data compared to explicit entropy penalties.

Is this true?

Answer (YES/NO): NO